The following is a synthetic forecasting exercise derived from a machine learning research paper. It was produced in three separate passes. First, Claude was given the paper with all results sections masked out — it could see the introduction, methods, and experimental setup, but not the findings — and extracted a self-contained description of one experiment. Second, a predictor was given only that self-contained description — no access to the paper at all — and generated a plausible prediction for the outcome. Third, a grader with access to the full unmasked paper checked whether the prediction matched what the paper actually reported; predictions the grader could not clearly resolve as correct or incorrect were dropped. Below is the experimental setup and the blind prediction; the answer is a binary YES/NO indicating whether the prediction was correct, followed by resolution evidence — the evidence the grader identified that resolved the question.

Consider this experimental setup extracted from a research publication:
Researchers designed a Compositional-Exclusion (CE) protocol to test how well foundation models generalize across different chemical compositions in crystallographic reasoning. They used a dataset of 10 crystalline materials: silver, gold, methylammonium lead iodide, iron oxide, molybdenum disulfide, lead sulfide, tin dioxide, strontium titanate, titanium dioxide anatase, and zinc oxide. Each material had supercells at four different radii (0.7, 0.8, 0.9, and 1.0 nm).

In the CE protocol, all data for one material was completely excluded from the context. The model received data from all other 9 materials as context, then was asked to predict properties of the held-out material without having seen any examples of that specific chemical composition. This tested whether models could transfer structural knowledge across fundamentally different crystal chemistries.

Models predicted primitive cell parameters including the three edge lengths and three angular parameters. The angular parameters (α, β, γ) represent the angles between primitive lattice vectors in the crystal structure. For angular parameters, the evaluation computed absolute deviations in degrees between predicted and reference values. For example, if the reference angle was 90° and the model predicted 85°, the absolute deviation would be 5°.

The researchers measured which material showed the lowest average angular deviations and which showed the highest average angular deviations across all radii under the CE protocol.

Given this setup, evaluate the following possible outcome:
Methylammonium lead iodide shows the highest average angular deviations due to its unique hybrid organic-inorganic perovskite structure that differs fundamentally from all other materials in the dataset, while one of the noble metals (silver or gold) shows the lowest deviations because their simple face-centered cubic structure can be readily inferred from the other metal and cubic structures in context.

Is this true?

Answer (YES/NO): NO